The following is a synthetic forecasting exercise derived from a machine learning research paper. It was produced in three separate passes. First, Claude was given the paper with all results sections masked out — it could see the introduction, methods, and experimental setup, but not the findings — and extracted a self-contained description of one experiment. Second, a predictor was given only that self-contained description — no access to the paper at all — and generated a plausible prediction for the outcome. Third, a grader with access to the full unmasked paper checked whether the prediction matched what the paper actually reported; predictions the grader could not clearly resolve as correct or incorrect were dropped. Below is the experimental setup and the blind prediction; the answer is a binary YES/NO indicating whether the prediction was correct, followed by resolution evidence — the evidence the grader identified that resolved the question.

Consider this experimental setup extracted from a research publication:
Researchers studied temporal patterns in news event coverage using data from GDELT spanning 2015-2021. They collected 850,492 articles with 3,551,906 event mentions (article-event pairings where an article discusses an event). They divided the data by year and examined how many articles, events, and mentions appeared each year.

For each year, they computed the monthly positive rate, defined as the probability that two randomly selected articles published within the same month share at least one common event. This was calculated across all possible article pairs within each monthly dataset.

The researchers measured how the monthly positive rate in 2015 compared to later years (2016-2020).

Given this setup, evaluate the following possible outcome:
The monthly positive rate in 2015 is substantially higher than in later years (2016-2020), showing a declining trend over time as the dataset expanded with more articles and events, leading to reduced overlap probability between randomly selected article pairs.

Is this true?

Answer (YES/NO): YES